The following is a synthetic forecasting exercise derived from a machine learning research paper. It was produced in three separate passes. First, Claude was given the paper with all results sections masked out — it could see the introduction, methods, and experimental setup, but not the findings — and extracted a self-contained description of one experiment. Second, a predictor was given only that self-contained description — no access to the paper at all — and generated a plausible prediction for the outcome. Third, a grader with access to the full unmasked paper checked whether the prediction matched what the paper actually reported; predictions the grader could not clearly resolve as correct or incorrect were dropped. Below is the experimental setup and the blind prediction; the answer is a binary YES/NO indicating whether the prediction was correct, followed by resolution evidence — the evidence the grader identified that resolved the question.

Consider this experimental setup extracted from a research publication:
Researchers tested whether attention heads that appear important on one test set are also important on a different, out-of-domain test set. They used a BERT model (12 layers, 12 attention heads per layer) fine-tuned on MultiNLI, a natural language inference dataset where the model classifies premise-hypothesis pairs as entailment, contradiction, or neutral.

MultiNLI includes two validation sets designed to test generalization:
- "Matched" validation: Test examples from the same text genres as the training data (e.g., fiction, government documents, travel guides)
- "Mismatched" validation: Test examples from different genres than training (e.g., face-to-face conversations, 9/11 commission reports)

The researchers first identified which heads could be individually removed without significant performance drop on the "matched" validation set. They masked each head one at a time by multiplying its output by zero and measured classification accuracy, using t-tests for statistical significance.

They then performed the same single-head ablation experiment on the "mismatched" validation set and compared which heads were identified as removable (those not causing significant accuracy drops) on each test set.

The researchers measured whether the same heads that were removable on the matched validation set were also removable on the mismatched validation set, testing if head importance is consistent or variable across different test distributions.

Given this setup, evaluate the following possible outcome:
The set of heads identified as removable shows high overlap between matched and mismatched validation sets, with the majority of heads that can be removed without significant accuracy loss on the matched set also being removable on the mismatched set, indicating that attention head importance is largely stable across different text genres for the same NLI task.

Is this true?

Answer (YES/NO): YES